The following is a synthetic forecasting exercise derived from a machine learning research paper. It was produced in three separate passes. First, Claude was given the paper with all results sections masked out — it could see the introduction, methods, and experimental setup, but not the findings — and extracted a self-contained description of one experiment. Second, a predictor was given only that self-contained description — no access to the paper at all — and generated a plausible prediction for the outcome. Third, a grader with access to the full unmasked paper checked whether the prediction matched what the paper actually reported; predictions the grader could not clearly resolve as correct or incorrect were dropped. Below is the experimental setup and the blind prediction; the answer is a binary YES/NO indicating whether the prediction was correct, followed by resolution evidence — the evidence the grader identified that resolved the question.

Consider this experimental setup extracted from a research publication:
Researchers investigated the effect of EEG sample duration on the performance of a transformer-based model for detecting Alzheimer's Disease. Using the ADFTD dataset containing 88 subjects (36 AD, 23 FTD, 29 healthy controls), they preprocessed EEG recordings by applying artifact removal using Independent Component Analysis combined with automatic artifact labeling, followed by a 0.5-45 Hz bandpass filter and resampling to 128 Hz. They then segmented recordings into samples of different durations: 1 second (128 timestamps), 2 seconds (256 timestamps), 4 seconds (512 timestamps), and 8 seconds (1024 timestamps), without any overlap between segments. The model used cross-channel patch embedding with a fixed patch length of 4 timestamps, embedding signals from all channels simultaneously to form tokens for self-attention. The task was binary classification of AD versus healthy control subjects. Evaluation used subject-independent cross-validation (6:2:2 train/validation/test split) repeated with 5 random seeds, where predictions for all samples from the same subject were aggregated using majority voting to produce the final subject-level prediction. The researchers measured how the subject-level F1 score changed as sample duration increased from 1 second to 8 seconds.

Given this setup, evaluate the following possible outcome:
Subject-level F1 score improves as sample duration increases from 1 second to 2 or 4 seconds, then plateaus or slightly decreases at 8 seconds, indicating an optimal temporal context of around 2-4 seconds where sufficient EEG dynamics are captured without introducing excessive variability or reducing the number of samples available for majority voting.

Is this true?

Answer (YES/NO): NO